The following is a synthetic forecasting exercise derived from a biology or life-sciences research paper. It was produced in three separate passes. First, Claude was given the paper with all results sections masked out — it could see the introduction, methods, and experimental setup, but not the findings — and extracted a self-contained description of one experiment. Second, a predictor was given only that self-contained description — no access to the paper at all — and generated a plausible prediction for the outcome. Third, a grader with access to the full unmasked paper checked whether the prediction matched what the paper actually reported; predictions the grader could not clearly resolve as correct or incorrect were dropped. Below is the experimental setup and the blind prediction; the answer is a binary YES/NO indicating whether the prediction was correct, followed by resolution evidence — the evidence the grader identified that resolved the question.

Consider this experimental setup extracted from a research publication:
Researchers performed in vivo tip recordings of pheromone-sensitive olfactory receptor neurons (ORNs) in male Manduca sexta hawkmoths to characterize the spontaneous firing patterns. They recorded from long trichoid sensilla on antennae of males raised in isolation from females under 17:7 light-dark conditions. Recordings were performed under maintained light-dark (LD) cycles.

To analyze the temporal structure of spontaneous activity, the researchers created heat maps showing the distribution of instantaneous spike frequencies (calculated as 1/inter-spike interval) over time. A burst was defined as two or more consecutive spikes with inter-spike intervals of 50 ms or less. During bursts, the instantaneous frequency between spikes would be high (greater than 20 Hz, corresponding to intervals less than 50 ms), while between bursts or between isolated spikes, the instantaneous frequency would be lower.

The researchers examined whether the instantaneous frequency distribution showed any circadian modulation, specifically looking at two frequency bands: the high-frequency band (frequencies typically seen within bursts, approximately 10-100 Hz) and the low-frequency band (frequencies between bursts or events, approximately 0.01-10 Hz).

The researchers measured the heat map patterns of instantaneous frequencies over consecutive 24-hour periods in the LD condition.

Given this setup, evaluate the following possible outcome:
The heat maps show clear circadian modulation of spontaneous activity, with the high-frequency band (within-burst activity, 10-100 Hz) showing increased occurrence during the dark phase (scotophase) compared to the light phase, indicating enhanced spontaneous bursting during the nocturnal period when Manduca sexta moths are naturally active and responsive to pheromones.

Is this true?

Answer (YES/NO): YES